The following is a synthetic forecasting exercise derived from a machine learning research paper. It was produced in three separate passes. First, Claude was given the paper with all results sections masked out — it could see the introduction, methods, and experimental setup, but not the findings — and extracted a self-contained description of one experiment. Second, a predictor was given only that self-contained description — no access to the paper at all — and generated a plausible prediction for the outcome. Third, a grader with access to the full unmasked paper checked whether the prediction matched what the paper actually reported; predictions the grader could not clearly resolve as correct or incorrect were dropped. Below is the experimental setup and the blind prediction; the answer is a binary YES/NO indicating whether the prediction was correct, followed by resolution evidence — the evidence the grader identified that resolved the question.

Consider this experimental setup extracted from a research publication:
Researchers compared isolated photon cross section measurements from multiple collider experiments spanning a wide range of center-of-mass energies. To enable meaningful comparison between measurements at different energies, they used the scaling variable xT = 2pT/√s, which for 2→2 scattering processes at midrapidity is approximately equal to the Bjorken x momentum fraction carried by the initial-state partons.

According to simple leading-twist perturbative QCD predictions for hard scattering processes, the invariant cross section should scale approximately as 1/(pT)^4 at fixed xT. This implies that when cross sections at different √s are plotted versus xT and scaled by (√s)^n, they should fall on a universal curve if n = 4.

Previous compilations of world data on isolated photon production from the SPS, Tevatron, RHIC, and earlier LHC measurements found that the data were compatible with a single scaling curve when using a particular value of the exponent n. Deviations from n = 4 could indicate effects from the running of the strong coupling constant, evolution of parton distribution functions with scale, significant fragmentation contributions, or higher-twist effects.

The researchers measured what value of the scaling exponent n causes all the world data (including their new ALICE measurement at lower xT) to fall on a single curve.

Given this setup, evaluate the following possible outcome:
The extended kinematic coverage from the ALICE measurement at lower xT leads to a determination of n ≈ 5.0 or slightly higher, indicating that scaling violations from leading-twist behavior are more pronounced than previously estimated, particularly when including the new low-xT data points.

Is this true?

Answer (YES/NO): NO